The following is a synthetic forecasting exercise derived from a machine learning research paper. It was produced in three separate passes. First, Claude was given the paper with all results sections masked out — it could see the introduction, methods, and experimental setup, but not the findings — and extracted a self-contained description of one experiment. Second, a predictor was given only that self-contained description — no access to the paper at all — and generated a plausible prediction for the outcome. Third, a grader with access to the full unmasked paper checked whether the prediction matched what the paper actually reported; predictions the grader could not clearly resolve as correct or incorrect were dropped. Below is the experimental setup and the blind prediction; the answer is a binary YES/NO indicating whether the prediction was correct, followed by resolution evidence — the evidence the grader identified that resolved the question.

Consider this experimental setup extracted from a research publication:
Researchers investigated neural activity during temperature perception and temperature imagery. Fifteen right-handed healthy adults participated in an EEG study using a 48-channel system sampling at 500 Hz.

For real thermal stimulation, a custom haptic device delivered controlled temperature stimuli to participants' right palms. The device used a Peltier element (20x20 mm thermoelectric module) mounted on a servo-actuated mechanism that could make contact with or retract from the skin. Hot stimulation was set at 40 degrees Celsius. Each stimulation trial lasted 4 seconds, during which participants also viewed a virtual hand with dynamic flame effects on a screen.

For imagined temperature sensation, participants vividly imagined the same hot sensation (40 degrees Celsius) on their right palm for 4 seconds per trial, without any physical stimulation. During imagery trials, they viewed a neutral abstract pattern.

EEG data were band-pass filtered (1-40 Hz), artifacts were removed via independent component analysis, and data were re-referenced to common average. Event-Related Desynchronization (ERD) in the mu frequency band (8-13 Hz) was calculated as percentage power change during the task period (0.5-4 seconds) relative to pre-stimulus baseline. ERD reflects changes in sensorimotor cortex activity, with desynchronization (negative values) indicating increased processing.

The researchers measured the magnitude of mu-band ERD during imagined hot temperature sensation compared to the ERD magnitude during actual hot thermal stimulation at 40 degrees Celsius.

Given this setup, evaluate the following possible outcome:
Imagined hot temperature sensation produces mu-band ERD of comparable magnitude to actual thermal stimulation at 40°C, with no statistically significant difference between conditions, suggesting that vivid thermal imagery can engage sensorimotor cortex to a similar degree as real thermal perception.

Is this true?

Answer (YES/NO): YES